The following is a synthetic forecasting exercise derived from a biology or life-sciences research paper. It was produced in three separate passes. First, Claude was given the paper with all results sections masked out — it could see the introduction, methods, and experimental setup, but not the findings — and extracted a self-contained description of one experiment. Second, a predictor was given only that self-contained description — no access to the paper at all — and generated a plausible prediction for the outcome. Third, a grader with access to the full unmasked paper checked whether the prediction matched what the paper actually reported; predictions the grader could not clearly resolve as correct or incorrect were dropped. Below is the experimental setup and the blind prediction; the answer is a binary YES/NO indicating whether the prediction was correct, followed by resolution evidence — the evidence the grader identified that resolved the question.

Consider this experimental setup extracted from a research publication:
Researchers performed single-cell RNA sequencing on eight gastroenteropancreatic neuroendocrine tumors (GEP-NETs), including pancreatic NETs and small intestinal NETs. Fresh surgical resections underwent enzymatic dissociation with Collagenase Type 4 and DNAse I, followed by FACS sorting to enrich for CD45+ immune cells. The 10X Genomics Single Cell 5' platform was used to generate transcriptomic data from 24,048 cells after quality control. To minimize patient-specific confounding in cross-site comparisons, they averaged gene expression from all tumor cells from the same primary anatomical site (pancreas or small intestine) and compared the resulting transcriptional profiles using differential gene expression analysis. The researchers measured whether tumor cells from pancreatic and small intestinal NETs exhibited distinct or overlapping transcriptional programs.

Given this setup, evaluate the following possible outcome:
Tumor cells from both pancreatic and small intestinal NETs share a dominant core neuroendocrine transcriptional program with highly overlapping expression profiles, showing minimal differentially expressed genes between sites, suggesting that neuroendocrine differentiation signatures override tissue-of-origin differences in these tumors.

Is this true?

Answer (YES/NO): NO